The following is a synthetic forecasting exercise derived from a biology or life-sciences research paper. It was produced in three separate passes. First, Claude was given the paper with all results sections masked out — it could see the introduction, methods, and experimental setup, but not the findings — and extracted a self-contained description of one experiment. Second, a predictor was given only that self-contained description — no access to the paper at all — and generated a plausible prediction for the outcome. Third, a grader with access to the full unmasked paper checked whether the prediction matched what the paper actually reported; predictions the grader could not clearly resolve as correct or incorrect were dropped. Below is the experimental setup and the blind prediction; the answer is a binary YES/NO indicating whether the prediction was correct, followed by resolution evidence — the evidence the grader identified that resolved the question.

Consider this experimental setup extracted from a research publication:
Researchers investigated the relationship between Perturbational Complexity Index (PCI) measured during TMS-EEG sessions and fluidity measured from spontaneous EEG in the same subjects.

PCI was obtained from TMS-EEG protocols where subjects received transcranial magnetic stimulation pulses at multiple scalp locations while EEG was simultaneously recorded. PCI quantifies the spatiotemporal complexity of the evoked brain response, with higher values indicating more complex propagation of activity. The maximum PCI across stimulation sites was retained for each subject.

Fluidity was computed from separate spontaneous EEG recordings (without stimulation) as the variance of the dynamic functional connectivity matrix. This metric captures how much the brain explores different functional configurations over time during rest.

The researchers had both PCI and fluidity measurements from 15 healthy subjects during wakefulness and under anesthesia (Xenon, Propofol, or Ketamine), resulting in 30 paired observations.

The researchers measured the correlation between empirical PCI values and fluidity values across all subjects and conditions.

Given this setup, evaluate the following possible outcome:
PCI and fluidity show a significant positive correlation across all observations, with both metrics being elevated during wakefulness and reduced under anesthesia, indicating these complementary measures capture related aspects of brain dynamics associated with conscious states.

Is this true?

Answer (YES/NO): NO